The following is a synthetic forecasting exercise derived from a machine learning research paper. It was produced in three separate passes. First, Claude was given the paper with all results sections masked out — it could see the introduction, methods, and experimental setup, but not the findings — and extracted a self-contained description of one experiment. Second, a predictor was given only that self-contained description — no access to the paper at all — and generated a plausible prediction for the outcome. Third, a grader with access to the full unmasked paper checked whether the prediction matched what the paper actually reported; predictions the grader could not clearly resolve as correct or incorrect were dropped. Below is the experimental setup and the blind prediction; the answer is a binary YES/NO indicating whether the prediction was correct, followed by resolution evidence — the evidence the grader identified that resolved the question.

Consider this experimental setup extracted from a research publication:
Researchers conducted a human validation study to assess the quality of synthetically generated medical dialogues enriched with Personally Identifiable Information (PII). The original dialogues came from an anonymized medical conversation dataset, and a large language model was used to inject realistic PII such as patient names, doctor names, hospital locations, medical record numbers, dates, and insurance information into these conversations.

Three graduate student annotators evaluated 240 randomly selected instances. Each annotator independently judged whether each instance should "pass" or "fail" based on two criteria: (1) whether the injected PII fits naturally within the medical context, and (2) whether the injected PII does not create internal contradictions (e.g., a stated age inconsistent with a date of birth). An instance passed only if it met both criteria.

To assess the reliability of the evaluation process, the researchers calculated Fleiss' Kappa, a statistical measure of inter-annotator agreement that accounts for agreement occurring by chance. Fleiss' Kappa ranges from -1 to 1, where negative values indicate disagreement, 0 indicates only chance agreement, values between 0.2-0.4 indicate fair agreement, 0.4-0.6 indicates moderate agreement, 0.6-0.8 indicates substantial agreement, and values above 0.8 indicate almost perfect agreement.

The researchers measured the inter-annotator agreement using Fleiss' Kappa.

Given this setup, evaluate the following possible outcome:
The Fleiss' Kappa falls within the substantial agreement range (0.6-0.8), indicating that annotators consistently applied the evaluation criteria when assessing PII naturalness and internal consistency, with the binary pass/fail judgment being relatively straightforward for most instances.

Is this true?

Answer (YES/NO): NO